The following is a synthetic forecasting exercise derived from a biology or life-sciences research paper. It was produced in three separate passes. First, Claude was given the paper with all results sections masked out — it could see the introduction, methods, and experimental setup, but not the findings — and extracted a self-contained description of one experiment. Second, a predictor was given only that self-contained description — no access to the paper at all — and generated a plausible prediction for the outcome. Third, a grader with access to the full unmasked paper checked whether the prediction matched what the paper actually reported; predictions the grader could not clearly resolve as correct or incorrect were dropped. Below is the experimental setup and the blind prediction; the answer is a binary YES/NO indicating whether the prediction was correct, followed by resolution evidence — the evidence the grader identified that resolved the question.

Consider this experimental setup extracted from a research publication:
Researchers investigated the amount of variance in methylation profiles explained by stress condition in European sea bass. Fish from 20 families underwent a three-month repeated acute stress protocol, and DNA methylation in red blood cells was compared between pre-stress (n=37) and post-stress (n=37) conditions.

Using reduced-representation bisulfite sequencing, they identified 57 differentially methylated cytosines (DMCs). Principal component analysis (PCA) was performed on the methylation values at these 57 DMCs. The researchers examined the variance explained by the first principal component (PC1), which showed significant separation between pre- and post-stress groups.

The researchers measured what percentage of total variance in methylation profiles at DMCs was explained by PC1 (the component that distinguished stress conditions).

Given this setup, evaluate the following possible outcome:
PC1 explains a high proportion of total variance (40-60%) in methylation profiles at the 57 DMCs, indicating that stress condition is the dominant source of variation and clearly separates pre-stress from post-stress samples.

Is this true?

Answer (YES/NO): NO